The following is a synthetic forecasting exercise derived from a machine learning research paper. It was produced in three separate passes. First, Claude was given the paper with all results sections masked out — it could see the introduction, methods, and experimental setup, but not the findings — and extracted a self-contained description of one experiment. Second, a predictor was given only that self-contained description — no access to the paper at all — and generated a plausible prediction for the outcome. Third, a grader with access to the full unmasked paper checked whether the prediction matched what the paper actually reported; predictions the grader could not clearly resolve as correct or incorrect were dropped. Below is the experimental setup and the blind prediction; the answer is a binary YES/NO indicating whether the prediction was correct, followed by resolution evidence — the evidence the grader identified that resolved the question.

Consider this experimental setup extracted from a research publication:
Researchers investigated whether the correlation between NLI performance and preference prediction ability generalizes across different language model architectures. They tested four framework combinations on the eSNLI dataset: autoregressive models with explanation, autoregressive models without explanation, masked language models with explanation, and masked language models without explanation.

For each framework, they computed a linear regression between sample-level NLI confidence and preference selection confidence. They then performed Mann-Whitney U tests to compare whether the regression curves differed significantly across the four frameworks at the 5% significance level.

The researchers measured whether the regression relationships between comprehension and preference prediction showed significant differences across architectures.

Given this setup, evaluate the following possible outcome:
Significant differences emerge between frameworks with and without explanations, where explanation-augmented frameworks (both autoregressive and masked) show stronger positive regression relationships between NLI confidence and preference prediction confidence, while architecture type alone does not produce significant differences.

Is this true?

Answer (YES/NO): NO